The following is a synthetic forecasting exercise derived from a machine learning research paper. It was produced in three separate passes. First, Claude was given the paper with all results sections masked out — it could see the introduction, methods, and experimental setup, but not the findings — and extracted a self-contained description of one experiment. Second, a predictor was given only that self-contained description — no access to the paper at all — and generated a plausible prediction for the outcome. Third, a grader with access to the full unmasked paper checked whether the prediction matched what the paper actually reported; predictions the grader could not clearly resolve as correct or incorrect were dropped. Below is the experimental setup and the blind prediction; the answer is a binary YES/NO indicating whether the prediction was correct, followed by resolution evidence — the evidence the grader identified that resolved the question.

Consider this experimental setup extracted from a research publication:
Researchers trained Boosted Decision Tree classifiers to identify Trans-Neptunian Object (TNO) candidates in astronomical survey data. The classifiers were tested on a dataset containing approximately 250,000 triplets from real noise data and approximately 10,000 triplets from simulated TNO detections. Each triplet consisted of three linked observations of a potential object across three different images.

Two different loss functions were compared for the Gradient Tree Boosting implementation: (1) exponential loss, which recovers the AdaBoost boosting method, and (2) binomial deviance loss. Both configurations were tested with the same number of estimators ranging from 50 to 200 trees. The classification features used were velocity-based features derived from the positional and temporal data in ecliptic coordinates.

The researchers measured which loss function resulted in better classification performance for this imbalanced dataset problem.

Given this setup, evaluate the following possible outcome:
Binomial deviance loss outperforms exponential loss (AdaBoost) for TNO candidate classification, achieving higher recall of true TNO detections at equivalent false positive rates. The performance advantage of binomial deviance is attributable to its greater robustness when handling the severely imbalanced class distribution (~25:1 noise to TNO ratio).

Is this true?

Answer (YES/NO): NO